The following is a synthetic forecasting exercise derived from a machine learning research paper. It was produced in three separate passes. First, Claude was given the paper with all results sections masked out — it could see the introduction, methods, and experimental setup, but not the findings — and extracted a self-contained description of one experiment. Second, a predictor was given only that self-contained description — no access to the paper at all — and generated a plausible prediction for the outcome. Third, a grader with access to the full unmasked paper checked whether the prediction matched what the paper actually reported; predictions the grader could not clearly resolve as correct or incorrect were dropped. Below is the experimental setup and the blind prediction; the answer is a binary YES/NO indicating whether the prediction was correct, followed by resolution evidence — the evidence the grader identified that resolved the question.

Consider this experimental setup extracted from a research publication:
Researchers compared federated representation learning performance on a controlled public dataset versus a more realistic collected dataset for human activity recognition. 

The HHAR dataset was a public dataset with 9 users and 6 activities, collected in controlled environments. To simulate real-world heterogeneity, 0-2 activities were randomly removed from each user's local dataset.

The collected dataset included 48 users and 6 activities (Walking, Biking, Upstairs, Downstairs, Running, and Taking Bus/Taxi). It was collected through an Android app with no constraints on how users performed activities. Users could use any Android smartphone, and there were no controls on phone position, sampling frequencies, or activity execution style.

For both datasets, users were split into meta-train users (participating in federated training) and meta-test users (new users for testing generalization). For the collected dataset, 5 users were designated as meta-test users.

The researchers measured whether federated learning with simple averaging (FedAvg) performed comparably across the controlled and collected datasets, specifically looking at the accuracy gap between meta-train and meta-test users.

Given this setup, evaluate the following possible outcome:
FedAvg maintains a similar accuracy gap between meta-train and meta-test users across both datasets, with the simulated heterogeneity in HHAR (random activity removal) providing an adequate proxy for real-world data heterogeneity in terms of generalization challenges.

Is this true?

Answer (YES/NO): NO